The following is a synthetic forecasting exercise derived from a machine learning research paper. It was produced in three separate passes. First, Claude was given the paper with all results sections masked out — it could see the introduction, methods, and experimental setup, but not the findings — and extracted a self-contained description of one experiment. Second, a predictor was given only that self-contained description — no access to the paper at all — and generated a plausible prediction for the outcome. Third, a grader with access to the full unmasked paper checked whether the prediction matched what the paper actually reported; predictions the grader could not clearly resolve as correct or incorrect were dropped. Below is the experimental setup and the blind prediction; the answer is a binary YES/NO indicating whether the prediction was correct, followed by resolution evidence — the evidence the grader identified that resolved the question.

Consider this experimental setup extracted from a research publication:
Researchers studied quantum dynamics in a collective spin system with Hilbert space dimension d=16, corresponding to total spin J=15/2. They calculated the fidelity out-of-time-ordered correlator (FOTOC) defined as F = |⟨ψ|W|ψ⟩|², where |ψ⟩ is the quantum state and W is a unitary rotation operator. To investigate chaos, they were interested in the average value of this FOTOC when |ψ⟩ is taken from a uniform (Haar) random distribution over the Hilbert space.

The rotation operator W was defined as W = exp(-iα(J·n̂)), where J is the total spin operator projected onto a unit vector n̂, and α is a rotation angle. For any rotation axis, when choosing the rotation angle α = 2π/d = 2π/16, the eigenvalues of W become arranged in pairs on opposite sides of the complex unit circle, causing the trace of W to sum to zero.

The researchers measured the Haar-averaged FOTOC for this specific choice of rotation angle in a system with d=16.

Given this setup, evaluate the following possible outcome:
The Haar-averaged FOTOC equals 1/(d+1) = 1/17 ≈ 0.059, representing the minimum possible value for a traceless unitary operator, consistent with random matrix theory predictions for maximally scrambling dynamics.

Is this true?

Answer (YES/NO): YES